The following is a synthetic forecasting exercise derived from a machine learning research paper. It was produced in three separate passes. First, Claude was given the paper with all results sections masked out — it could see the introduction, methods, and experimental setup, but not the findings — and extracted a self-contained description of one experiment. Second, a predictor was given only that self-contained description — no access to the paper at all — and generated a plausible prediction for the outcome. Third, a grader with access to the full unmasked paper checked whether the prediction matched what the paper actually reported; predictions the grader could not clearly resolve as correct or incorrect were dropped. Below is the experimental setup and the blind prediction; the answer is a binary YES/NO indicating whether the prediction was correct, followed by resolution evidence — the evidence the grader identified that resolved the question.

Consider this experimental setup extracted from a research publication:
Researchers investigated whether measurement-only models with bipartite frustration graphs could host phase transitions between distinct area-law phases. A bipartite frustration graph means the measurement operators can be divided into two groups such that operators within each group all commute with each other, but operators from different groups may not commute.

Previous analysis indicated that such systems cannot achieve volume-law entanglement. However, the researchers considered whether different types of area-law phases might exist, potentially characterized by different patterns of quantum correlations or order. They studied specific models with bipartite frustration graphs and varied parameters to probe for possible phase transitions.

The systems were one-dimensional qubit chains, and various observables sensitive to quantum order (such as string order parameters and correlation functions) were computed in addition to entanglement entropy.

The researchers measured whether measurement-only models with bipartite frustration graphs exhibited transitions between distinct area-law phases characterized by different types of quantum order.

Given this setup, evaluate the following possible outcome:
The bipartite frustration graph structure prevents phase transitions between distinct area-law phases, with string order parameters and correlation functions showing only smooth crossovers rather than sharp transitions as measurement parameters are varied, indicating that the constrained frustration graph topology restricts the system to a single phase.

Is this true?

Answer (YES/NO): NO